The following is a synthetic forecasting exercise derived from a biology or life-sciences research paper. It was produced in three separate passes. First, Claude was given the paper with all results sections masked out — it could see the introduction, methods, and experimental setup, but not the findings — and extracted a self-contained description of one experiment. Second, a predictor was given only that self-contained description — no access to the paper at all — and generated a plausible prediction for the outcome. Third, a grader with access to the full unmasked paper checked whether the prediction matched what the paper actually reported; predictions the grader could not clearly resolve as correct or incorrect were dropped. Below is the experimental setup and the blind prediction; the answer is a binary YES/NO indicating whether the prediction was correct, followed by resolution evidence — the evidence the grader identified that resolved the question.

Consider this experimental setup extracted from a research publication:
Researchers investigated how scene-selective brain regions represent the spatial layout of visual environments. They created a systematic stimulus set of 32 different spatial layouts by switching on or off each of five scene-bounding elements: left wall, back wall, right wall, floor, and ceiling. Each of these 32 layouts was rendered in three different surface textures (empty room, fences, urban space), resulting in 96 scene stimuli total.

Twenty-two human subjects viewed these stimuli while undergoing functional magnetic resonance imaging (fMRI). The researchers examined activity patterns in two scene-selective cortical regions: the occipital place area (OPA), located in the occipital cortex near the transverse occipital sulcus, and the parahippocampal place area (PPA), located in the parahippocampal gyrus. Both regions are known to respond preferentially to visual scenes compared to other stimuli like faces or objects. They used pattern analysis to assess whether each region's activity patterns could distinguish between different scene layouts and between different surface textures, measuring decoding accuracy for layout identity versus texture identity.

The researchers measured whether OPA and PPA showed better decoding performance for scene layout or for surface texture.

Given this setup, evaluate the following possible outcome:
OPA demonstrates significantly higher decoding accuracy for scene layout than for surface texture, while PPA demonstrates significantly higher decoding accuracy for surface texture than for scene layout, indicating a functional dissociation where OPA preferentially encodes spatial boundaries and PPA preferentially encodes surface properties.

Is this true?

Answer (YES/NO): YES